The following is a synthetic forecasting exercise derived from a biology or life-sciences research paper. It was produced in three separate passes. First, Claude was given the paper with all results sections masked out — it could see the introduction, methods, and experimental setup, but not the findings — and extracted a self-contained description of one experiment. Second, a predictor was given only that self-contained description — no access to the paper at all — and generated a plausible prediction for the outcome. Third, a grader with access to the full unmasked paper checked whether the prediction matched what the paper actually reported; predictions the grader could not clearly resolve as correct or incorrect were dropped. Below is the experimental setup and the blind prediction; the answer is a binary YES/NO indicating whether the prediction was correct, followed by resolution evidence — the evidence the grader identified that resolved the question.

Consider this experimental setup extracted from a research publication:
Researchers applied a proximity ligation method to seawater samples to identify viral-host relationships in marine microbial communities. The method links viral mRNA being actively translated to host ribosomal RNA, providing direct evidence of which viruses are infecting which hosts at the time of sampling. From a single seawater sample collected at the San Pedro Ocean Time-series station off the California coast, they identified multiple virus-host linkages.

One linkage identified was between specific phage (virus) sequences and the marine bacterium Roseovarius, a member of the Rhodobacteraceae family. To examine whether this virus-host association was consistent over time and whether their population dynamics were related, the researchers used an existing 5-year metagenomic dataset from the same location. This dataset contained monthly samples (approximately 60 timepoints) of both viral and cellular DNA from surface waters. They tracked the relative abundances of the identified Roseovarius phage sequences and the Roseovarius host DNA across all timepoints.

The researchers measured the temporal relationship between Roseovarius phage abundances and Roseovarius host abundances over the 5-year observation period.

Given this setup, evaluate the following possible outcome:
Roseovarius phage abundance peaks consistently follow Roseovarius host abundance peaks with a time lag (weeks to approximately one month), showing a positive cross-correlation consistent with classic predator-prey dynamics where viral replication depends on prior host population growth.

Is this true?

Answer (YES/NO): NO